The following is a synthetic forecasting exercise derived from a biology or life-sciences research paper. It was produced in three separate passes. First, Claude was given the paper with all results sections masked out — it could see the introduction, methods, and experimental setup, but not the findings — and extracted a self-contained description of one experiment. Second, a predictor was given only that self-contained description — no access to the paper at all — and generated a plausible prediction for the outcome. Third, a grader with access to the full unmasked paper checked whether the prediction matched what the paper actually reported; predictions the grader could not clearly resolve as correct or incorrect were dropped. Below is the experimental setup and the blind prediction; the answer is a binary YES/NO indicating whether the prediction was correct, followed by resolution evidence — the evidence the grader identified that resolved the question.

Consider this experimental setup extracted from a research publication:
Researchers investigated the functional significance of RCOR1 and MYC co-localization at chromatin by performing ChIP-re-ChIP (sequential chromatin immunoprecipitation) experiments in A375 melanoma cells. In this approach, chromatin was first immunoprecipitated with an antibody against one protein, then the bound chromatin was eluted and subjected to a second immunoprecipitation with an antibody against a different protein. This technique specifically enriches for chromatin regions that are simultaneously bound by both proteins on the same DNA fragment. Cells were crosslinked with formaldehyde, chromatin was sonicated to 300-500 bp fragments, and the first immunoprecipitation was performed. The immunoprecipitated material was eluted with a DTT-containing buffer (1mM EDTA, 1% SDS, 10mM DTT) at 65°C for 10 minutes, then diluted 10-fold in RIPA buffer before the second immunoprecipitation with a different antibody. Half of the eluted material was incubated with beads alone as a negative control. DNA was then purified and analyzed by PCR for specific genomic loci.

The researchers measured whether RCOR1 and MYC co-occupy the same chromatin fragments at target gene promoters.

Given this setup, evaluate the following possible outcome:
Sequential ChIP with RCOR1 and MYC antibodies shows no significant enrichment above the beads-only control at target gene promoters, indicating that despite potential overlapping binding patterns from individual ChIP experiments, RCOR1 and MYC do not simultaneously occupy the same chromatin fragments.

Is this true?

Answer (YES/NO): NO